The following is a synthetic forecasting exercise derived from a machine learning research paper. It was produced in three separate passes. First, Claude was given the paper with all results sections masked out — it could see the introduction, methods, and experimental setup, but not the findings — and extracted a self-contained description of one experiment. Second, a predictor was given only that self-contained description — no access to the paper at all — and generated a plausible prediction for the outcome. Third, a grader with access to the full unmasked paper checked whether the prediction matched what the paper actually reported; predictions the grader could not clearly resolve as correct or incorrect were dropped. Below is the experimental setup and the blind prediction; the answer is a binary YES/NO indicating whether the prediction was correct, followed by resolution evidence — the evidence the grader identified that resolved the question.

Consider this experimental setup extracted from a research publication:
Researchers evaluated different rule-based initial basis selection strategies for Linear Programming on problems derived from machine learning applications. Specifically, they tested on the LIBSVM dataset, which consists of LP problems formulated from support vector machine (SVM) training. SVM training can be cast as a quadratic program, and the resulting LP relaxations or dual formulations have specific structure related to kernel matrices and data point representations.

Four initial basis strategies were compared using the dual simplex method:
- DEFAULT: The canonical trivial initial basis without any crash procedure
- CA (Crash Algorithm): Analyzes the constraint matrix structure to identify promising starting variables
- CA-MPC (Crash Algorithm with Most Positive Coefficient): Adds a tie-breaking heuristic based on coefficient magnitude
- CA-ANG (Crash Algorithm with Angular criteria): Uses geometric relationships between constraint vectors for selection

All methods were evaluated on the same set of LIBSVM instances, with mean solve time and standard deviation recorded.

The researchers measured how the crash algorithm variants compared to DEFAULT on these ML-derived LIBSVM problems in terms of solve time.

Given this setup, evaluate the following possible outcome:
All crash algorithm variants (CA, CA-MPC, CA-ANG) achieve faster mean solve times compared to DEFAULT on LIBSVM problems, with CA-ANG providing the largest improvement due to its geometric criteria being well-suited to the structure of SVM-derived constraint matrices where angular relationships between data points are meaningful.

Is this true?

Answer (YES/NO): NO